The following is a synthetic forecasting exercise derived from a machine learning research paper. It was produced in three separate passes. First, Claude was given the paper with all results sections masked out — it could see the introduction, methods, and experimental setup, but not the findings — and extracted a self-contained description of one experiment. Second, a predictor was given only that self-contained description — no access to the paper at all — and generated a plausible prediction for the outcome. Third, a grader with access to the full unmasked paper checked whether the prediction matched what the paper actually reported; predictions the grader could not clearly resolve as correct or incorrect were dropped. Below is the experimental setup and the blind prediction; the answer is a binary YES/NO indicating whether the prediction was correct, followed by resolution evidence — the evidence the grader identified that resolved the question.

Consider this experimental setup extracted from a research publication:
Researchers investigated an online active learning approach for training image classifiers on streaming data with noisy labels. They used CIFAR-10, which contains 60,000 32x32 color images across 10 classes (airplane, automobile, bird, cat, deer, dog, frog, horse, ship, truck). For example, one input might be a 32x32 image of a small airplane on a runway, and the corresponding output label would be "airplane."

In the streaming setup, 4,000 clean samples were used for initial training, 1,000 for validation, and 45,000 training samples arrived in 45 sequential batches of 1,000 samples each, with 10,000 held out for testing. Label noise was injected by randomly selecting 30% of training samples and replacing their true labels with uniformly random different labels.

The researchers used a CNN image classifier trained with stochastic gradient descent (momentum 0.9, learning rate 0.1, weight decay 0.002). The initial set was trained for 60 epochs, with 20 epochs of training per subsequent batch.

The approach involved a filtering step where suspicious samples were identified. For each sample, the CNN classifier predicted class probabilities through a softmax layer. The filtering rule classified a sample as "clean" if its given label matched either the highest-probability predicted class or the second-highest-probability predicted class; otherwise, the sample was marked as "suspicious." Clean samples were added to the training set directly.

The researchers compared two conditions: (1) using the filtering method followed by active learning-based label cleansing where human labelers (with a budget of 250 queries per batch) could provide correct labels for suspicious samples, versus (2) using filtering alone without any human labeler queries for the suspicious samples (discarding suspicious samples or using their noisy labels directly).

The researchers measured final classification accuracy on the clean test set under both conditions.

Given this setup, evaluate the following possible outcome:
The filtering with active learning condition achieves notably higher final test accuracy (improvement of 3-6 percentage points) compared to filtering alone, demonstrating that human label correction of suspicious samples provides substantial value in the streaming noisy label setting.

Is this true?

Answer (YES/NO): NO